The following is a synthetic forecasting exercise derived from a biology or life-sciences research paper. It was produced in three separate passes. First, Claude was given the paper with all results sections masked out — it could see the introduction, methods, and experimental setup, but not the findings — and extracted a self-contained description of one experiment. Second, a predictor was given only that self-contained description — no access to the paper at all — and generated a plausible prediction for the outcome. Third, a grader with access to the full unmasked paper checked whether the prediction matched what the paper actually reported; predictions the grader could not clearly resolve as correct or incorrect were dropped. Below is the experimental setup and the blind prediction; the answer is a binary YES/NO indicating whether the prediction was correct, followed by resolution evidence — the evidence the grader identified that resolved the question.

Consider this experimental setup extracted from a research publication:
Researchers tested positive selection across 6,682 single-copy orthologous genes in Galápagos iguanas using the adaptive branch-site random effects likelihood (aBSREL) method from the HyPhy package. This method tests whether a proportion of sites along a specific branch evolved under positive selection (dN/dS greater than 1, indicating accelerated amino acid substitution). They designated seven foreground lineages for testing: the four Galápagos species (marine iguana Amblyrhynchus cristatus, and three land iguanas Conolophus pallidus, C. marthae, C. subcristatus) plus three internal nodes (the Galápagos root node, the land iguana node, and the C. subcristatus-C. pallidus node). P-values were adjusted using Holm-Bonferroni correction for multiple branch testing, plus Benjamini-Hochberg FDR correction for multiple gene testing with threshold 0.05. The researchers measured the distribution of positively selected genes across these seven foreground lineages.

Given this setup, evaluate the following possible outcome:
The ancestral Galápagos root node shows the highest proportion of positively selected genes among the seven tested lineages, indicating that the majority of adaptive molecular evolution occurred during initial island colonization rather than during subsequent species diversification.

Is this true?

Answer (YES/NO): NO